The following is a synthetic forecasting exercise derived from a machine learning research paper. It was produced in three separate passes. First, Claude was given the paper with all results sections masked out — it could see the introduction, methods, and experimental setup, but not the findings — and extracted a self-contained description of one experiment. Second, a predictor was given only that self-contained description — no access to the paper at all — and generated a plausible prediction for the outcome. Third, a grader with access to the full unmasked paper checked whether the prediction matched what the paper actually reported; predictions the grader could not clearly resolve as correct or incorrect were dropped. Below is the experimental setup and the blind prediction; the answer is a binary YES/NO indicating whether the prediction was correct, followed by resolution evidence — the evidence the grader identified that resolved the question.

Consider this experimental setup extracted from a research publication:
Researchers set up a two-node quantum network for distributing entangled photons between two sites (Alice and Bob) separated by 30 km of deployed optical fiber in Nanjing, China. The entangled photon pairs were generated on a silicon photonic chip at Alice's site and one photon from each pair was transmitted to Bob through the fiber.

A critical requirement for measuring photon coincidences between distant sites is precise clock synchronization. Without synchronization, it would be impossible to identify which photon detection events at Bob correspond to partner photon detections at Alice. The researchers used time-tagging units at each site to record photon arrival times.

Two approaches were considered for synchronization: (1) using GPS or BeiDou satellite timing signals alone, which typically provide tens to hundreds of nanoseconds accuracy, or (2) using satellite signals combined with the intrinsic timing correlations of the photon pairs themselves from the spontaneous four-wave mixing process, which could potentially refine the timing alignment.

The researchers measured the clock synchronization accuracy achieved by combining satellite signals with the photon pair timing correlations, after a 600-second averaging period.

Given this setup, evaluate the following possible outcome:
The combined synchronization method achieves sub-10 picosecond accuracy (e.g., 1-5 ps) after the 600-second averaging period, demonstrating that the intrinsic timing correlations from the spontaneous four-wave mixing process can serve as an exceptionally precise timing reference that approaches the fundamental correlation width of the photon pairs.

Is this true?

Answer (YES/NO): NO